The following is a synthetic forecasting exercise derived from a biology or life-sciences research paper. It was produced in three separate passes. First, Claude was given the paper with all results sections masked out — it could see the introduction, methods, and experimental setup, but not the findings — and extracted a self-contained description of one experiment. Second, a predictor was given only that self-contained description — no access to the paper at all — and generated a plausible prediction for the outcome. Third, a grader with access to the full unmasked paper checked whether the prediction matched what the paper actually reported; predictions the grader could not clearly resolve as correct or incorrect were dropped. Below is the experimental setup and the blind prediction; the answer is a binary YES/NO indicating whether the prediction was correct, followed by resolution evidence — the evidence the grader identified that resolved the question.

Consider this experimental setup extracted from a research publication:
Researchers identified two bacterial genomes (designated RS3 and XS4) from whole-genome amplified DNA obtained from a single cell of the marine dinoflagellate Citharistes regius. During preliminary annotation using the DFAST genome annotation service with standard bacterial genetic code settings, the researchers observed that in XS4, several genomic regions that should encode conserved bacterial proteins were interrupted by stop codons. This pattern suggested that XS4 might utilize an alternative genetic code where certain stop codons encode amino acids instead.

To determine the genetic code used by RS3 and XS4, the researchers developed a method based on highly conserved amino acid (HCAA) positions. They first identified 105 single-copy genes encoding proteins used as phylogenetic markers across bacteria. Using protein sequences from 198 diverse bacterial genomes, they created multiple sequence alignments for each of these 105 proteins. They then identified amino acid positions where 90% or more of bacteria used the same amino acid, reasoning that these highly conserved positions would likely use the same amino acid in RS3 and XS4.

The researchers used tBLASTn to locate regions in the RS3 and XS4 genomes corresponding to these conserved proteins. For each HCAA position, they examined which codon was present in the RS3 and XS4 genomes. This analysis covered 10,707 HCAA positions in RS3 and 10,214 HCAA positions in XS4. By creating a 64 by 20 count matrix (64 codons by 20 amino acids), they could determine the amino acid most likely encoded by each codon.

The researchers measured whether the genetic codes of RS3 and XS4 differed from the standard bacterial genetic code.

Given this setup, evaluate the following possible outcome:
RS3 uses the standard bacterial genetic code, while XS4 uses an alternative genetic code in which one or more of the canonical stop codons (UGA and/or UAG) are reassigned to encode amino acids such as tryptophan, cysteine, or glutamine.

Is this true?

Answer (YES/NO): YES